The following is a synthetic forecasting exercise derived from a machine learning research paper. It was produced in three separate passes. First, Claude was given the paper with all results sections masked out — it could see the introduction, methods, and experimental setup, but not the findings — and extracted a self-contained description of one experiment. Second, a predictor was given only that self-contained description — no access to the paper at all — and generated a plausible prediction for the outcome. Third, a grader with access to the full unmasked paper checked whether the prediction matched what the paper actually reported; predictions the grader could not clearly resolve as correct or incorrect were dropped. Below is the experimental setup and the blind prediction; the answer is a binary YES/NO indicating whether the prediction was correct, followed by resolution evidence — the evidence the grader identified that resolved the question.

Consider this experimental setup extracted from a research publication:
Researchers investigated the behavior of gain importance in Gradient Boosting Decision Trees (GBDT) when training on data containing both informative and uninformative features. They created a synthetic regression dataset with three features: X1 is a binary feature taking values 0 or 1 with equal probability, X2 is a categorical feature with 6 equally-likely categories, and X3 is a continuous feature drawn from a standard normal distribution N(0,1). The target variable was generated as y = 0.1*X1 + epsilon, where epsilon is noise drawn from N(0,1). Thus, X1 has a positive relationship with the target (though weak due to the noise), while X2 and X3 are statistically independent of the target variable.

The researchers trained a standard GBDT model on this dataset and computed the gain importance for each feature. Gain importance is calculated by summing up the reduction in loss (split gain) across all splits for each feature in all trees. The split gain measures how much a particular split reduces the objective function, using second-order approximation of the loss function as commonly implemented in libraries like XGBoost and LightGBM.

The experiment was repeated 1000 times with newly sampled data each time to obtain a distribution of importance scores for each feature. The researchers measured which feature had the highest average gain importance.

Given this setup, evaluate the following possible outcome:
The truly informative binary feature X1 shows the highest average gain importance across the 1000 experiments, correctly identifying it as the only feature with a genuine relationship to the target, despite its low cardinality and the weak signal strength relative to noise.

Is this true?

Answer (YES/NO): NO